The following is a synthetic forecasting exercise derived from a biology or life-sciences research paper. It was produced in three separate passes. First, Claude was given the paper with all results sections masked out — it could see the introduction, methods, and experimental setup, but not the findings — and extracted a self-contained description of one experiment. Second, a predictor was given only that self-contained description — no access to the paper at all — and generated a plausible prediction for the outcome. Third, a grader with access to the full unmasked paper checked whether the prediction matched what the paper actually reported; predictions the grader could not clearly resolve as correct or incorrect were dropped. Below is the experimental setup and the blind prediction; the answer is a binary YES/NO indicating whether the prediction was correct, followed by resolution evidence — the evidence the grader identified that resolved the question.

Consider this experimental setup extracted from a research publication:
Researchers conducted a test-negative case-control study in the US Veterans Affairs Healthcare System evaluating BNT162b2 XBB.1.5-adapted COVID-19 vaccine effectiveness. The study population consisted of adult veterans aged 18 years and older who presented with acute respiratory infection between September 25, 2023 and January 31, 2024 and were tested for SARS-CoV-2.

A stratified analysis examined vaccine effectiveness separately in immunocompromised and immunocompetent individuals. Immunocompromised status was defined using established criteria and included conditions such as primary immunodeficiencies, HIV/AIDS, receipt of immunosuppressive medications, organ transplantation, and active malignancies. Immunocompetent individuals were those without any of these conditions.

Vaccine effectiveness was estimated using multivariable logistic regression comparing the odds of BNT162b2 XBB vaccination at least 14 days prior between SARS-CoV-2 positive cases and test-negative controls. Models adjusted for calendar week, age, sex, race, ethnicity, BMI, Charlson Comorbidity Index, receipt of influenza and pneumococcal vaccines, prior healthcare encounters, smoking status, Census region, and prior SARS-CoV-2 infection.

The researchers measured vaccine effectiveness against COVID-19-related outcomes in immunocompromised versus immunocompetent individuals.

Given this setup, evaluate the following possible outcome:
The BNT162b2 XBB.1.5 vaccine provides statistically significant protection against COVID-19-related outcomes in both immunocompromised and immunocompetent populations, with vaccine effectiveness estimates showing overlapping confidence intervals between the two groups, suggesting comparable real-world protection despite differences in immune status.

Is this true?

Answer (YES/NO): YES